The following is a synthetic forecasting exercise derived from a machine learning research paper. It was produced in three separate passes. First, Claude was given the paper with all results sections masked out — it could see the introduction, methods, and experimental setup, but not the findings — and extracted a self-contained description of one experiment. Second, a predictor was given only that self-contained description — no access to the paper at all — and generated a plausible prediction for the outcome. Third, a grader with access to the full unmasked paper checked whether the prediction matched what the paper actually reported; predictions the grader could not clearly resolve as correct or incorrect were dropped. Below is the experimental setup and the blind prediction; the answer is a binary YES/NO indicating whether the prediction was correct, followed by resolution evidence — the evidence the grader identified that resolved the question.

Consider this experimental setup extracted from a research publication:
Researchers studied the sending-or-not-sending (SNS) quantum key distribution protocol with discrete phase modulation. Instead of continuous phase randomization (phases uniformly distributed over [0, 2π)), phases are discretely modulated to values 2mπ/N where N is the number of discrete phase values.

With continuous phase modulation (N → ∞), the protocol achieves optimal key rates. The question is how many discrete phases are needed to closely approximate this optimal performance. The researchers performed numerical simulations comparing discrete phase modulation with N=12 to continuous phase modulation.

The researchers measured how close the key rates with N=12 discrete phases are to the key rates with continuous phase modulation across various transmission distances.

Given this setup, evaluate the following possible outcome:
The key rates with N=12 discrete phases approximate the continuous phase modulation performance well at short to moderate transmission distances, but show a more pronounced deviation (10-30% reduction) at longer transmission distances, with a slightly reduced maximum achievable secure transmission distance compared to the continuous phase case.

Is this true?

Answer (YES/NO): NO